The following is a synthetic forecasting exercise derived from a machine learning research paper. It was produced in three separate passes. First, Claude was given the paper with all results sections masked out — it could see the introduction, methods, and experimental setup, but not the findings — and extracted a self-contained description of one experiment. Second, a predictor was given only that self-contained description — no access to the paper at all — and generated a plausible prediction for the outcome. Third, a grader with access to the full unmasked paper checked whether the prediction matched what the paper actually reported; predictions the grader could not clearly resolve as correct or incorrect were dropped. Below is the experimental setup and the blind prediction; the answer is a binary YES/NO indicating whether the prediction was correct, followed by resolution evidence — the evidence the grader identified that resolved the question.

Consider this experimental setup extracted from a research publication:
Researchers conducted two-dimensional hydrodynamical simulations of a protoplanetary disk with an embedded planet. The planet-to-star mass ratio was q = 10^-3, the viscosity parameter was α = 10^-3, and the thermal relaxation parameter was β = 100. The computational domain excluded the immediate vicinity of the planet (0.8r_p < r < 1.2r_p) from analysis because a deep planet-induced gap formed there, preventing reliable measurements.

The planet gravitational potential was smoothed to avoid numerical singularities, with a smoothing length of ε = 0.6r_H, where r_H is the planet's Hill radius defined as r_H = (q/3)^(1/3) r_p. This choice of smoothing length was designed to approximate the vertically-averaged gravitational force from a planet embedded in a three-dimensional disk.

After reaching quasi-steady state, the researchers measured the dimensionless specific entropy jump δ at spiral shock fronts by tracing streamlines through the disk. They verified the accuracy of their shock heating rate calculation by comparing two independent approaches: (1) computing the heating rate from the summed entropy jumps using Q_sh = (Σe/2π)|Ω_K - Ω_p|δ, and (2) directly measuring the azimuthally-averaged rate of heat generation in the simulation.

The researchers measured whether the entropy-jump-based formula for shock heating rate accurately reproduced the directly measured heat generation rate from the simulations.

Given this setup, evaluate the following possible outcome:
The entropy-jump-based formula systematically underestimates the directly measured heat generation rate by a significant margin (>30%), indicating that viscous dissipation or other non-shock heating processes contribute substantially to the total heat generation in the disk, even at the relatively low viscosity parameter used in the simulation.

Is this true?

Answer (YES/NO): NO